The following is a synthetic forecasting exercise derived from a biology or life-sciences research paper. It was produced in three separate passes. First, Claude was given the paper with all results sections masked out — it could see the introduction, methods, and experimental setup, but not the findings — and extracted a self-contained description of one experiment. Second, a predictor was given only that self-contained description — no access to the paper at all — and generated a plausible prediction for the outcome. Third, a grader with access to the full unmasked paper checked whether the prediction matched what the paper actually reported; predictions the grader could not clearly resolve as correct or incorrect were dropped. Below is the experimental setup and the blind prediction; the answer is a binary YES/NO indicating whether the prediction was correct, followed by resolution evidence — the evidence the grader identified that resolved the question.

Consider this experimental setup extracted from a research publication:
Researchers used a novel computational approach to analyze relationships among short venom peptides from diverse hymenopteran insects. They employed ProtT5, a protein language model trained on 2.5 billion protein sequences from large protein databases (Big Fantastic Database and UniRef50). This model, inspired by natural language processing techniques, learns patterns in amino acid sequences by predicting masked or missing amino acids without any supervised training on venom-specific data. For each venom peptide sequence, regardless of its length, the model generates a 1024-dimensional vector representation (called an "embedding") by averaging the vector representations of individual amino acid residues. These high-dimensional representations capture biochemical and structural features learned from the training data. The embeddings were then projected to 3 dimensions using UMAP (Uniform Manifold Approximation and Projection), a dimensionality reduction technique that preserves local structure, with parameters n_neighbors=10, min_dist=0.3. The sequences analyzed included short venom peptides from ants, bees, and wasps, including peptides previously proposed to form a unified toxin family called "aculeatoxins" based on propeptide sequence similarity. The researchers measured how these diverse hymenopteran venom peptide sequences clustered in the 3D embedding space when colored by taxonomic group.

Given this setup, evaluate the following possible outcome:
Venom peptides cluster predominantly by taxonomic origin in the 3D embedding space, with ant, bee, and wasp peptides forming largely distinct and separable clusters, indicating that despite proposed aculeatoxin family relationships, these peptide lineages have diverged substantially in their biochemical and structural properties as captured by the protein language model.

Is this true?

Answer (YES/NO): NO